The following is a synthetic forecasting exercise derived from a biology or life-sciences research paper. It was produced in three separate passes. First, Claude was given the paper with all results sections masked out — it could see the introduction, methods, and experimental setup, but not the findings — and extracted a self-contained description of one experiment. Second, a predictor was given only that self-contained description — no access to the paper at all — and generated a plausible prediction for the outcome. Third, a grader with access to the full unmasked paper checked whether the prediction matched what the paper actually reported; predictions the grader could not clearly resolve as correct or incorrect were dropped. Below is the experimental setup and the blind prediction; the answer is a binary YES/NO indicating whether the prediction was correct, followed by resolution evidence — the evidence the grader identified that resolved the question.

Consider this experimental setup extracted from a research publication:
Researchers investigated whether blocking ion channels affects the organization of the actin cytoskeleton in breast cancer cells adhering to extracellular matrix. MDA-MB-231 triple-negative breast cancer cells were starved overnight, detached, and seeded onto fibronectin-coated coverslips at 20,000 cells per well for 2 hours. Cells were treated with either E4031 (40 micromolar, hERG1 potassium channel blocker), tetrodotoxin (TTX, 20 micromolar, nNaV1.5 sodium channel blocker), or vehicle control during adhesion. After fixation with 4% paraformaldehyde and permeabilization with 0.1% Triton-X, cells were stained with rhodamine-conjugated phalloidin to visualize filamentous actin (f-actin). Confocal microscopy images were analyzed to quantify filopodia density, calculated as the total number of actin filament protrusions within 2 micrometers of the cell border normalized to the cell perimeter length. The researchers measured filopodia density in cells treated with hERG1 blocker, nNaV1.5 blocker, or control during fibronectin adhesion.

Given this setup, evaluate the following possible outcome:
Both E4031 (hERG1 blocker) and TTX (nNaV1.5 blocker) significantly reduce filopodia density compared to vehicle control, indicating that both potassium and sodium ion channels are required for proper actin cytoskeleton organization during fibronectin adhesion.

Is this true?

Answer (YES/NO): NO